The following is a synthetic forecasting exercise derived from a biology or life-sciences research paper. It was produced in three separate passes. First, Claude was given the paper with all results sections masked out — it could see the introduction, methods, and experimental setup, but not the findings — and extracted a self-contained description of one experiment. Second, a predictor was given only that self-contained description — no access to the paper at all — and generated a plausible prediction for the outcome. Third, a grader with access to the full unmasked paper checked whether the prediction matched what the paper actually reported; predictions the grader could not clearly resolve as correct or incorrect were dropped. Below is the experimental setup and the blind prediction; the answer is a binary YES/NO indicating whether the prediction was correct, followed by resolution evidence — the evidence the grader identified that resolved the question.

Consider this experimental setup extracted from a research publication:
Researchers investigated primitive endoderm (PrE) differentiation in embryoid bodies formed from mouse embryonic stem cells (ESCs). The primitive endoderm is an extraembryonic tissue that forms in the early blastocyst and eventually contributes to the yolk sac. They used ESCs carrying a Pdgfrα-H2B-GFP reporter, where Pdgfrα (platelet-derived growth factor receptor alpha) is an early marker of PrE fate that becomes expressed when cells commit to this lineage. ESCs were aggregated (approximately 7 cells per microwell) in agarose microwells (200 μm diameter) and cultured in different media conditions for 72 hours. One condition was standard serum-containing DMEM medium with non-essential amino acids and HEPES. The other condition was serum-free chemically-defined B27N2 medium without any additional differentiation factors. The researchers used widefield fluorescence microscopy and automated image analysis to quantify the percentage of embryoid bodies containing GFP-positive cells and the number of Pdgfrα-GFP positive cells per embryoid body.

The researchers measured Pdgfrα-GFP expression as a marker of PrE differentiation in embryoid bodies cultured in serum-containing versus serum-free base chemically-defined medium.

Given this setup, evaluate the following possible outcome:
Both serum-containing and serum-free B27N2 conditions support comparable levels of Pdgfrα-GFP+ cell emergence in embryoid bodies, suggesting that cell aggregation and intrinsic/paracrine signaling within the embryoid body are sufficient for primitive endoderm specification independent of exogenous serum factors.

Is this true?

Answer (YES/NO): NO